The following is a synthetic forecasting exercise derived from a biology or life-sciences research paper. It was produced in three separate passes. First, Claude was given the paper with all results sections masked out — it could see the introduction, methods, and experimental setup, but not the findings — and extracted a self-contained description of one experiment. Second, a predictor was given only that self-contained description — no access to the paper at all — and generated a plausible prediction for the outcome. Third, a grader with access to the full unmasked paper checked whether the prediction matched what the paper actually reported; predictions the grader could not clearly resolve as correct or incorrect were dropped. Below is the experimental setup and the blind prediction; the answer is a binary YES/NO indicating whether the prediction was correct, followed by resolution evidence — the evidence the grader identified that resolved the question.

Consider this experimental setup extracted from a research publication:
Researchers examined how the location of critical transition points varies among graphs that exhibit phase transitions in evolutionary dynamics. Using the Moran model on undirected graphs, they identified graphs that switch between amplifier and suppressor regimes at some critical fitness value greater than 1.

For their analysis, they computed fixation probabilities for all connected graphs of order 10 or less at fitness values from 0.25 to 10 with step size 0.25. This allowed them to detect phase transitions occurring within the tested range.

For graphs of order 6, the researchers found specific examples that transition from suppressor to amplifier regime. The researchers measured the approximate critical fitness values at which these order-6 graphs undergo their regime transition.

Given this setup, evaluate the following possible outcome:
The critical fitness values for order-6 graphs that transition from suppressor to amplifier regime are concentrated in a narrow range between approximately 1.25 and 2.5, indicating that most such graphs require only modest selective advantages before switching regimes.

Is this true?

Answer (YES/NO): NO